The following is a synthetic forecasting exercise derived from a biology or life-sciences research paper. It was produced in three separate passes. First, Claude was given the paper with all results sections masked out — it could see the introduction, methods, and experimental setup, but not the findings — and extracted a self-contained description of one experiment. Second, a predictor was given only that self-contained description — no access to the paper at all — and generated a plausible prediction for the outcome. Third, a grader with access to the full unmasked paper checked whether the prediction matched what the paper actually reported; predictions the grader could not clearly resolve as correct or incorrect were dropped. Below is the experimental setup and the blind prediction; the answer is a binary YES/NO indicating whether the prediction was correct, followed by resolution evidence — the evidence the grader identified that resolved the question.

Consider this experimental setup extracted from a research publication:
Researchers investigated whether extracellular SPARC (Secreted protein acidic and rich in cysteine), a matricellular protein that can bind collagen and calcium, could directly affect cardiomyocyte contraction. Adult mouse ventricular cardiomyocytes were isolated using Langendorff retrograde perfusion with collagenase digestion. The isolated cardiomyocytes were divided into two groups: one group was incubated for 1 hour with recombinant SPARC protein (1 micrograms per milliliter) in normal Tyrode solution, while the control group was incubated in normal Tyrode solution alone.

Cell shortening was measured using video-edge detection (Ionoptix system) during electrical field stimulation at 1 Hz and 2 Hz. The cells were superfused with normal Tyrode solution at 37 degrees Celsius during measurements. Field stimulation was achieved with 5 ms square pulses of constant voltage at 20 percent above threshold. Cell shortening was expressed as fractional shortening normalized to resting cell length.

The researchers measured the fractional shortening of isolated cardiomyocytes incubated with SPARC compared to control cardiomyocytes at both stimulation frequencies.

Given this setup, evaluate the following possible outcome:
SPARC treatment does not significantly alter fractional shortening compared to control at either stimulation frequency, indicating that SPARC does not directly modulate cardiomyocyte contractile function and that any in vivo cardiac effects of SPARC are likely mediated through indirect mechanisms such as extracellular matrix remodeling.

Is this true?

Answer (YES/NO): NO